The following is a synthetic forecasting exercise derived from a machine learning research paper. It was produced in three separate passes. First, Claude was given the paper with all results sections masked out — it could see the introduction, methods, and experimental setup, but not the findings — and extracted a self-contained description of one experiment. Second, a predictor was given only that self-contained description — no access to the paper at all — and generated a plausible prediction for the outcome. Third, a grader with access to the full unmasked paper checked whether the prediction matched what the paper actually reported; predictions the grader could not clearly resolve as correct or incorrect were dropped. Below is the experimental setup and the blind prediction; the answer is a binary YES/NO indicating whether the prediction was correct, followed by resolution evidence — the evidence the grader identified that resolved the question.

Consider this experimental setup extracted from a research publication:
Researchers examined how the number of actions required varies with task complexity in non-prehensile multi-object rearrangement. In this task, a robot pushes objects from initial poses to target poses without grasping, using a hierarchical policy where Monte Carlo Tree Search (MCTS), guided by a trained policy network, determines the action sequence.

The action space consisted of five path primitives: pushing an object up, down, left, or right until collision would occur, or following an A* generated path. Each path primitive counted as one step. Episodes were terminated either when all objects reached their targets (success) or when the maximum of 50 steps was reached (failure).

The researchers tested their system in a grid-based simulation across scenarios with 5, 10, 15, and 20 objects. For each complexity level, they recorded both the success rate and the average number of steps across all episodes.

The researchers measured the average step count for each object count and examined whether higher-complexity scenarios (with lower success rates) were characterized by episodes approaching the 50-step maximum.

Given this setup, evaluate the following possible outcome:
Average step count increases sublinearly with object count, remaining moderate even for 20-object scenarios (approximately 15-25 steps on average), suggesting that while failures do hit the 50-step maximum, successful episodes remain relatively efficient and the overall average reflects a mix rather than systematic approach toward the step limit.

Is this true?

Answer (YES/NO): NO